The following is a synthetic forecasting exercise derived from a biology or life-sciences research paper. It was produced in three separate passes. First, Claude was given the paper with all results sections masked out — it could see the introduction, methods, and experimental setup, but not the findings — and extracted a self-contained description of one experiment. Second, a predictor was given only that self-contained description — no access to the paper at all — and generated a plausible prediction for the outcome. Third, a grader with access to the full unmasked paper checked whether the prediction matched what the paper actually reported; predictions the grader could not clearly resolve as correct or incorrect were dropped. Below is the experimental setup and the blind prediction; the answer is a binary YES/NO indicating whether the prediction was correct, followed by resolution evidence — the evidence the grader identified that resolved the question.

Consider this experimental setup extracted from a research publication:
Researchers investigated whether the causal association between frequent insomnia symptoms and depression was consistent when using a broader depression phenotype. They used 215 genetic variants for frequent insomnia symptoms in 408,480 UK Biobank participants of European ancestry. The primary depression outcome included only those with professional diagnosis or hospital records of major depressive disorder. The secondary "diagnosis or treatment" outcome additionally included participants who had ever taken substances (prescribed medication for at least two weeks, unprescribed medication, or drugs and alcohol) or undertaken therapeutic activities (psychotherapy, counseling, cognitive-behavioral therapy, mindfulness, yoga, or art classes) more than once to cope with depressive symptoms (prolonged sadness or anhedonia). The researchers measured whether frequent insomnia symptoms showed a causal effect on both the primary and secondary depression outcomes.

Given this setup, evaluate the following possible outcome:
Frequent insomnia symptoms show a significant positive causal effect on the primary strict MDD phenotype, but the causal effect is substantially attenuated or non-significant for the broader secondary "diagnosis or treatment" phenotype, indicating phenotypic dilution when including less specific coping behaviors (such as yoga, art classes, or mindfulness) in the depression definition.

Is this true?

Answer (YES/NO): NO